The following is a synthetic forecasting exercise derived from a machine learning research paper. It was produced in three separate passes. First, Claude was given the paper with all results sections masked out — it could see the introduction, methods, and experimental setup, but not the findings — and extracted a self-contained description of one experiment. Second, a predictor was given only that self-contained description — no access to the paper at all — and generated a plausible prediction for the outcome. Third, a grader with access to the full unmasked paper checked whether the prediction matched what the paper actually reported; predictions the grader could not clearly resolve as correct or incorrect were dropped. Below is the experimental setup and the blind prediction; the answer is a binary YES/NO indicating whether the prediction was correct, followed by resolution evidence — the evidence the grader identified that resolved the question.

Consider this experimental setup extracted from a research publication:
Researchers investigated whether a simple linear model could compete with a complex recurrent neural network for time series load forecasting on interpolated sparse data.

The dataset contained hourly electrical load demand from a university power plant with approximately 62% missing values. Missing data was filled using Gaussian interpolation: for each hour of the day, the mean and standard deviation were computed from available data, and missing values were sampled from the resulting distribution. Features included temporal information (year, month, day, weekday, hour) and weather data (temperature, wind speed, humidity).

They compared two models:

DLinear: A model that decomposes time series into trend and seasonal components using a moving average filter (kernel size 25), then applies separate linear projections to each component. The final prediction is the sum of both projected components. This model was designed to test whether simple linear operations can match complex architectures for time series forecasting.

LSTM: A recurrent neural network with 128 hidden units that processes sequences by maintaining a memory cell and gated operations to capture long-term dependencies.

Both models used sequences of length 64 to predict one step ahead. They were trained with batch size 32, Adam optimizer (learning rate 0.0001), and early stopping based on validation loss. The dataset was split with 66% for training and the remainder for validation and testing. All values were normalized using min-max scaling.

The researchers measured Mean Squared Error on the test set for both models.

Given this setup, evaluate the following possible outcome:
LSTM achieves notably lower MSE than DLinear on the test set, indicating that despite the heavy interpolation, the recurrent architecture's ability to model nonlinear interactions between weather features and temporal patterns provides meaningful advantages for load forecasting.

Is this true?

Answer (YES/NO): YES